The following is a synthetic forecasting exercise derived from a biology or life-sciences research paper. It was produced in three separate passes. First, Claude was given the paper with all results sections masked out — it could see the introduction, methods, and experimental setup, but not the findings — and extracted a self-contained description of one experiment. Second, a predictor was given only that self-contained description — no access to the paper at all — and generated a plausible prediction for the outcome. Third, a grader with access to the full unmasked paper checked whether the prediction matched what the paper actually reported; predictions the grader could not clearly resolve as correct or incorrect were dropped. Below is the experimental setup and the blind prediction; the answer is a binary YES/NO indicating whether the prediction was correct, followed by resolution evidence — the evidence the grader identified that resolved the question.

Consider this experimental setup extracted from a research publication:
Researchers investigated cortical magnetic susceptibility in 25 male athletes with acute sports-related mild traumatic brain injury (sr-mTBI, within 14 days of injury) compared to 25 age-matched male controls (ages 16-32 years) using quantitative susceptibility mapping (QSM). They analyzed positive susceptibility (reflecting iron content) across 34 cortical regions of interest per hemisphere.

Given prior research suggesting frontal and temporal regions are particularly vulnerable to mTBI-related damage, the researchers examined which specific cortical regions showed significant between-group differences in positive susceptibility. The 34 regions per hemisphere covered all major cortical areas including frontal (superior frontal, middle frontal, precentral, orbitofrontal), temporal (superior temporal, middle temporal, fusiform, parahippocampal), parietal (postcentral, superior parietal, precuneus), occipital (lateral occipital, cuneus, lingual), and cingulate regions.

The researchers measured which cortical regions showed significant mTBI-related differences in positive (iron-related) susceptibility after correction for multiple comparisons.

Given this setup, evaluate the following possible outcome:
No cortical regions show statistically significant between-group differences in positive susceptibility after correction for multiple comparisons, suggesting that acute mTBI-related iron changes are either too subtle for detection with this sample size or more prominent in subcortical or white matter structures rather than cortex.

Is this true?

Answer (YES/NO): NO